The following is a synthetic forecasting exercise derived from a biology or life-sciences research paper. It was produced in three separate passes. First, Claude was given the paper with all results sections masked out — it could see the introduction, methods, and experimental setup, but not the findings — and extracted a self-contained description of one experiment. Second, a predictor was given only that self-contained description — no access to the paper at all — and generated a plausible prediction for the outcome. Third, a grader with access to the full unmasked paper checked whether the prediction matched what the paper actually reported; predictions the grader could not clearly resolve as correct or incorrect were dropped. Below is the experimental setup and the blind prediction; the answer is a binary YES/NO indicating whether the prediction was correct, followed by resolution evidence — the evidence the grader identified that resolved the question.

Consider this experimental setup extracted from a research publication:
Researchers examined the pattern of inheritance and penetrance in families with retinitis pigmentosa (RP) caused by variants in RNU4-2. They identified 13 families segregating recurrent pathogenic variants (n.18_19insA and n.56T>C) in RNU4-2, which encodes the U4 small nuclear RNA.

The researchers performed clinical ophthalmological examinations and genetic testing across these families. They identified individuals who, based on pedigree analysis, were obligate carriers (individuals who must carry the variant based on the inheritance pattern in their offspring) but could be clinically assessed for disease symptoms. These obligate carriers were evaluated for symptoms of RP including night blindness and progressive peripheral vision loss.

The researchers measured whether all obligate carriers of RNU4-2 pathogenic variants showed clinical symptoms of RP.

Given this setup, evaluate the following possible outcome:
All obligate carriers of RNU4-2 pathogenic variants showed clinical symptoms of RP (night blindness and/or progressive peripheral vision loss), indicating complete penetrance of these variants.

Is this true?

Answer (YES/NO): NO